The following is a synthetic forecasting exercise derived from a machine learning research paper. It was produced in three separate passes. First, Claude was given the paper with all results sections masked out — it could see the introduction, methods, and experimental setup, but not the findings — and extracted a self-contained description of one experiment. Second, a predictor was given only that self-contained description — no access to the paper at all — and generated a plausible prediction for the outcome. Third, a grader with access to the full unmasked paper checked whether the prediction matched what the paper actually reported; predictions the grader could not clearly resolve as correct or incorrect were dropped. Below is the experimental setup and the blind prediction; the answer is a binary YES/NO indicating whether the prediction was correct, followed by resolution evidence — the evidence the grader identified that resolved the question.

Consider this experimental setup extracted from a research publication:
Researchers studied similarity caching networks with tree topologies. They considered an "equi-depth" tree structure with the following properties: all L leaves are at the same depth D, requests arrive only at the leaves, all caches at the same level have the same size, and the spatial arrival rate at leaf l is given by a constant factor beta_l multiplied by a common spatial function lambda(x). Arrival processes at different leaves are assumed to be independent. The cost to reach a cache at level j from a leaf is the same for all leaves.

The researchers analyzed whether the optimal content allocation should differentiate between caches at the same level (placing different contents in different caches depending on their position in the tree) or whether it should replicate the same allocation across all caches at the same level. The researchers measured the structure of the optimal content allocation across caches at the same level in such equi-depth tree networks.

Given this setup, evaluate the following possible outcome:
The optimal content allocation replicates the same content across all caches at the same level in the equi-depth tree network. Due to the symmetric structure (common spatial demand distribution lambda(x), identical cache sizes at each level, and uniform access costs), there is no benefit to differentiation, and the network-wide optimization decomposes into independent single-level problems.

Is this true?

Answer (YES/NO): YES